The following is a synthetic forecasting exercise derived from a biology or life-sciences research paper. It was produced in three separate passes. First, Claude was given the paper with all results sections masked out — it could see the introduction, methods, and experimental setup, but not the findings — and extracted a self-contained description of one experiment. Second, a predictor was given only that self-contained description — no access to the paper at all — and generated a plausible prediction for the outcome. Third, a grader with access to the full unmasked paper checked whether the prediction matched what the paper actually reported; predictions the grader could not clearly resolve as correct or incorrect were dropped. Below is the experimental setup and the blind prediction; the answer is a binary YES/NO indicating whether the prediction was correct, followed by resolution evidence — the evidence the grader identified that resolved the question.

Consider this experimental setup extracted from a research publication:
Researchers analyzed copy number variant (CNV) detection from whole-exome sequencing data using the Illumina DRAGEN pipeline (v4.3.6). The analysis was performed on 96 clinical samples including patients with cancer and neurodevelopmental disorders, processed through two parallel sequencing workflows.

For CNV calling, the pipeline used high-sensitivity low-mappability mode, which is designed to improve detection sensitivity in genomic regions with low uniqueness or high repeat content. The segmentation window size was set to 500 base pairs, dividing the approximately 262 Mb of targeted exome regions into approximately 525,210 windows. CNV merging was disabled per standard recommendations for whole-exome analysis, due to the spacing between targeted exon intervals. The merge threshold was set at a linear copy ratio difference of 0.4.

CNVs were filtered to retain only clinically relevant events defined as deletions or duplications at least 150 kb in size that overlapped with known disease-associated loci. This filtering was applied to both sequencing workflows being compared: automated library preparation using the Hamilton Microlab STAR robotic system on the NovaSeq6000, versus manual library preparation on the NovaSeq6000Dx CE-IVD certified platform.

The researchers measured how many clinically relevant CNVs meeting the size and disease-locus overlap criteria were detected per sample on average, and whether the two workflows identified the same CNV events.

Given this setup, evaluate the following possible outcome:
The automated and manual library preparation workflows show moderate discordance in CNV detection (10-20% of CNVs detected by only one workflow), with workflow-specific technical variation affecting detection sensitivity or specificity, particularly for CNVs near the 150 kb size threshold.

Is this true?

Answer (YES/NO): NO